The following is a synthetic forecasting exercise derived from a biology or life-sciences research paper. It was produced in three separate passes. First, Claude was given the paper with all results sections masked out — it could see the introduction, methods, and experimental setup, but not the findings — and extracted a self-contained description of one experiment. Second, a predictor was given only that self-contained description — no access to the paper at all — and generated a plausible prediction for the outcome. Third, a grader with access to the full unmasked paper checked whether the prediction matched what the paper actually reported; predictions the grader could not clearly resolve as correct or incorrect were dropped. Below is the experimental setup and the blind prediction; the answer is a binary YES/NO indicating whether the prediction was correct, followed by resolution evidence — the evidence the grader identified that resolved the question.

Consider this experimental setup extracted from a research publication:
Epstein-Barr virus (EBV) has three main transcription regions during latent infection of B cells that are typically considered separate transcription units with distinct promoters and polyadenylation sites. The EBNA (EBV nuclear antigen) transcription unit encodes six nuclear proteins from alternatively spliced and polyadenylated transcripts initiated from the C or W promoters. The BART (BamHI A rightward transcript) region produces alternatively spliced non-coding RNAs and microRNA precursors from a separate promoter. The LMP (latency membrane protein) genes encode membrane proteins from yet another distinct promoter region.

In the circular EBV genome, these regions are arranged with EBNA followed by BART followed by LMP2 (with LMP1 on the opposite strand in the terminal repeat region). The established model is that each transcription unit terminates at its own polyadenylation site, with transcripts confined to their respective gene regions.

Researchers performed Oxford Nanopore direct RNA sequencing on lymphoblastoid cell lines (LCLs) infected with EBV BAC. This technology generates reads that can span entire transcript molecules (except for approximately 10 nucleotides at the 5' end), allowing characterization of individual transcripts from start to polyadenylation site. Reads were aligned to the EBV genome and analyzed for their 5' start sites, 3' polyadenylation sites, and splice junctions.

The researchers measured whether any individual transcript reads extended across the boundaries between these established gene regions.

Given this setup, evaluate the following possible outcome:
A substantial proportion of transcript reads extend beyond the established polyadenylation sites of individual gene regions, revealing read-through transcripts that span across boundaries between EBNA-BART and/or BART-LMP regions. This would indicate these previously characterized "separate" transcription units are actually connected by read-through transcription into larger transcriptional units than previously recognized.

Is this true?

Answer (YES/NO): NO